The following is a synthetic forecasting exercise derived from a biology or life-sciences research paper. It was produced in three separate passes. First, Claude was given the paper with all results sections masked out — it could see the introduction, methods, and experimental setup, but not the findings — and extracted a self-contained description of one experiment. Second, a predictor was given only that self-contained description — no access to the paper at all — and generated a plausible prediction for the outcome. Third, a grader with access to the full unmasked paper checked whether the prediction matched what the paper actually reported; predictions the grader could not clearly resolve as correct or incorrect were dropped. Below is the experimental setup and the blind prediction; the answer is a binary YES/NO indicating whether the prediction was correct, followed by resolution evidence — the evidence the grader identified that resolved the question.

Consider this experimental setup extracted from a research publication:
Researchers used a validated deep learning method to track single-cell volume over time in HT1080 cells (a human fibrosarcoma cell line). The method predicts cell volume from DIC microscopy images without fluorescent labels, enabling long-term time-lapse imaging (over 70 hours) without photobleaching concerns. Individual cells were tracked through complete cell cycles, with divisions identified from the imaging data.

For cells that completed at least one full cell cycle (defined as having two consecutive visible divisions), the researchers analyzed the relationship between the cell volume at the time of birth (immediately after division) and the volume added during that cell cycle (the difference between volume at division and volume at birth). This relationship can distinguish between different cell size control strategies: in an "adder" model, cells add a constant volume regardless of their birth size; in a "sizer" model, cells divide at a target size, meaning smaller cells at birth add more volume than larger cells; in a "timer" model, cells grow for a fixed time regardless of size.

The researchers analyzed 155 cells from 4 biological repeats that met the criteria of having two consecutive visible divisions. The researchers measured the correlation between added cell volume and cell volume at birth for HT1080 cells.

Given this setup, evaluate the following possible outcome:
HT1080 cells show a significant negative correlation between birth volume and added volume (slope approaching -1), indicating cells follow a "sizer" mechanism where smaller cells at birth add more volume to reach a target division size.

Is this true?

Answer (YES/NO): YES